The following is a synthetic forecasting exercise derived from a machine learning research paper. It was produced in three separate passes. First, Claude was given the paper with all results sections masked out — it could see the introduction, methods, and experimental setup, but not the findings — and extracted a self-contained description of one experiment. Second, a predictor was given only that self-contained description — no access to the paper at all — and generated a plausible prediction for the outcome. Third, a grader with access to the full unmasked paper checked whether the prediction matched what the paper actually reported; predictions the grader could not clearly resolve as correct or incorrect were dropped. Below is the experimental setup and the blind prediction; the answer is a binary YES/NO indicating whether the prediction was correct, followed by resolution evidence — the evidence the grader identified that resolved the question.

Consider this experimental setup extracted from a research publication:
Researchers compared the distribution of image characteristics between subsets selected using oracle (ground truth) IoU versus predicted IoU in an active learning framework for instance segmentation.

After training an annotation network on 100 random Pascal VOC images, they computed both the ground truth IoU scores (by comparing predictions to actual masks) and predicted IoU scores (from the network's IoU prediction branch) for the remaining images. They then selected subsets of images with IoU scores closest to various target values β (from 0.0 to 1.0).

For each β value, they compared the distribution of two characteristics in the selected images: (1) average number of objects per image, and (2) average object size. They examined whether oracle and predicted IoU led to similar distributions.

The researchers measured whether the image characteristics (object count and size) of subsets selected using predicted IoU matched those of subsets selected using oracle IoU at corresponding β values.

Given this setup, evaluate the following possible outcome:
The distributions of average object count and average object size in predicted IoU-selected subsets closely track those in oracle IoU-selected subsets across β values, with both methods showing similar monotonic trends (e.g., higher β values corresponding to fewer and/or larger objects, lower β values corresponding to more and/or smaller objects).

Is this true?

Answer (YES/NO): YES